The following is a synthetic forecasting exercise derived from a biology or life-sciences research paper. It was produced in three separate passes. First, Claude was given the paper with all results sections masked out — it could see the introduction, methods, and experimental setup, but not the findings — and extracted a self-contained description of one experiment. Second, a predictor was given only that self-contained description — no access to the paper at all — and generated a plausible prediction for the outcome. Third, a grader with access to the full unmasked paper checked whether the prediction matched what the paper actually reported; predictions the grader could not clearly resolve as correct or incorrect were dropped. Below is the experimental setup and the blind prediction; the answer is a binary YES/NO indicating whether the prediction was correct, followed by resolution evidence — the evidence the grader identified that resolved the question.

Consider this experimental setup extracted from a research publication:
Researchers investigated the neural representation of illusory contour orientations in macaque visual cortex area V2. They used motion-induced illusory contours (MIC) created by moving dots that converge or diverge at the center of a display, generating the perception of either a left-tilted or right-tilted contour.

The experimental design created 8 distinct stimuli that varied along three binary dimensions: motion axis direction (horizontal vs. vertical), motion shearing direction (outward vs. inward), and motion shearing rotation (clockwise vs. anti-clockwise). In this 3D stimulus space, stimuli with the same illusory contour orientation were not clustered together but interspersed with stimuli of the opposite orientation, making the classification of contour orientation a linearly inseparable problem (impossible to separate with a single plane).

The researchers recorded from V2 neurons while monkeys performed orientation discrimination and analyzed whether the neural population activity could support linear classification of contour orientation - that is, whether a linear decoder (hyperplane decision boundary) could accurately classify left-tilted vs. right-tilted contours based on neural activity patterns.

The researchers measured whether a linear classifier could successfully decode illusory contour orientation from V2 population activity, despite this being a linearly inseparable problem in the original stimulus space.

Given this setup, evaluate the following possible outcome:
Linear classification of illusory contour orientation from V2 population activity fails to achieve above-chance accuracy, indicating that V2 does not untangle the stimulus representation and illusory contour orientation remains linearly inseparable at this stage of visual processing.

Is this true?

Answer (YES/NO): NO